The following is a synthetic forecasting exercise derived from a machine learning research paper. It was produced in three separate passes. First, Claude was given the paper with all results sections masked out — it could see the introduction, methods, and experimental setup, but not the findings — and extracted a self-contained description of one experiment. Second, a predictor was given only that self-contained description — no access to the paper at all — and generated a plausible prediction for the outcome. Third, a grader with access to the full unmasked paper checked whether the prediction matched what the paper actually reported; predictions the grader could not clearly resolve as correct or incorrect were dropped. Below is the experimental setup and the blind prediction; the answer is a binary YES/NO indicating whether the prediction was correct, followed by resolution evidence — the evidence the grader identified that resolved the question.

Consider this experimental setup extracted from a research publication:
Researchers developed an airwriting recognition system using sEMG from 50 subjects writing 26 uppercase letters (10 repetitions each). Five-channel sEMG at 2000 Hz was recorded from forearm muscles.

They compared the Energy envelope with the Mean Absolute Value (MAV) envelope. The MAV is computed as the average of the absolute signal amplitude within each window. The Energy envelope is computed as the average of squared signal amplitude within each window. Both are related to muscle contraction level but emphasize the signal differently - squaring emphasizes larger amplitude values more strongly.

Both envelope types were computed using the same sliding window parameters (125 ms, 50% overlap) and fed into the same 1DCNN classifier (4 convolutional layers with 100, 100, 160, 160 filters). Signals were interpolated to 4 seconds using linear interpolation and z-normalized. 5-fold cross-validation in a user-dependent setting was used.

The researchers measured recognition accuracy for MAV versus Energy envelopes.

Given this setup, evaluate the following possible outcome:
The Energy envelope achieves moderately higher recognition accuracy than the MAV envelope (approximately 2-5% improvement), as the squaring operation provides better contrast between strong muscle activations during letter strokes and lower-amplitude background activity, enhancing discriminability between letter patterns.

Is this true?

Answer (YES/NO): NO